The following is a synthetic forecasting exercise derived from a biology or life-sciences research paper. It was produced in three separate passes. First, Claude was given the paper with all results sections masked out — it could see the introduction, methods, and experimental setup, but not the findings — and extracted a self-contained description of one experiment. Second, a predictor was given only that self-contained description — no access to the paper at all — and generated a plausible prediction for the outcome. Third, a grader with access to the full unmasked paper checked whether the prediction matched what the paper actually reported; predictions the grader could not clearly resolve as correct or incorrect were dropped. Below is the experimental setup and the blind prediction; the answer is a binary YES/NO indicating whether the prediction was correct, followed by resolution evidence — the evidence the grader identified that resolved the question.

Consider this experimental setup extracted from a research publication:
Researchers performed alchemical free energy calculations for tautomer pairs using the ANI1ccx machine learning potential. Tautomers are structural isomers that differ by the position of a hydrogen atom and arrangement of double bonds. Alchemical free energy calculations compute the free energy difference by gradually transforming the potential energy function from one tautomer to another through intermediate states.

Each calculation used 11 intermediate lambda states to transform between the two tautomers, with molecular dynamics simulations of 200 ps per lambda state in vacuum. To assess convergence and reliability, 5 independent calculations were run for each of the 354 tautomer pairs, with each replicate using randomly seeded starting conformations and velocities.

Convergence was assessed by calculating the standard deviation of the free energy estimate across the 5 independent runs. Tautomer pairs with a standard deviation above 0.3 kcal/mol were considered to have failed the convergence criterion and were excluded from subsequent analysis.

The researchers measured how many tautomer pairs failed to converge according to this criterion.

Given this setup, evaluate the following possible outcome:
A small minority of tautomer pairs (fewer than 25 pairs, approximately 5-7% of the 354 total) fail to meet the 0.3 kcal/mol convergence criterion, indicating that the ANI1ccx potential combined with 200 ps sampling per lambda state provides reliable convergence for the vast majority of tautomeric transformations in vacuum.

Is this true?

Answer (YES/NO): NO